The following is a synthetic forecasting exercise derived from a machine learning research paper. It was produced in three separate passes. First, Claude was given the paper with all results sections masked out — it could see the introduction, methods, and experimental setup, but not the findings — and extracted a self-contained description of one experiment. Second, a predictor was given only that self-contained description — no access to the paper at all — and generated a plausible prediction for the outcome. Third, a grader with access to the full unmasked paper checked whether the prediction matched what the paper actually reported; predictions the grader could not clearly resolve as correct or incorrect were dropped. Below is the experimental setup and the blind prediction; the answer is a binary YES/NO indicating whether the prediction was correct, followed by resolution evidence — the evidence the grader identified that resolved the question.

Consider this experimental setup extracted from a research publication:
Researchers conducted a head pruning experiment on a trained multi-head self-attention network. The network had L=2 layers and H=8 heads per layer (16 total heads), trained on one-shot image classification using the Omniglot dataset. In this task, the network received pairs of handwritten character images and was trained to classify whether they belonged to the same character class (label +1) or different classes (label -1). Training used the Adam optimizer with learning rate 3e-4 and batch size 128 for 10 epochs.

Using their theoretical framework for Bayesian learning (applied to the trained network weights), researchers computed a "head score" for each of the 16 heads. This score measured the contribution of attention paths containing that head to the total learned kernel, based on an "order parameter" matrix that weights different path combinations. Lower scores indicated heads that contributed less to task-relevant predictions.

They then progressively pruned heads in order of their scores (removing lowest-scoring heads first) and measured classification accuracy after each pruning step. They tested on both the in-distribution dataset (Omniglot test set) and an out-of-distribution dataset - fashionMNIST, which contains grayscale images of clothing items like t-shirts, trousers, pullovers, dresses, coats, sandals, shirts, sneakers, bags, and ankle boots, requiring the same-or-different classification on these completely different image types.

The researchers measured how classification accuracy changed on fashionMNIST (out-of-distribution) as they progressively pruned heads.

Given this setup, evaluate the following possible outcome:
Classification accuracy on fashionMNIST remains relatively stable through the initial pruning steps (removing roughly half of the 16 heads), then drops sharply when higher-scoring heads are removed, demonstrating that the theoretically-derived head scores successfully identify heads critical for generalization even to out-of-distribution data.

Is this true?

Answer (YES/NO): NO